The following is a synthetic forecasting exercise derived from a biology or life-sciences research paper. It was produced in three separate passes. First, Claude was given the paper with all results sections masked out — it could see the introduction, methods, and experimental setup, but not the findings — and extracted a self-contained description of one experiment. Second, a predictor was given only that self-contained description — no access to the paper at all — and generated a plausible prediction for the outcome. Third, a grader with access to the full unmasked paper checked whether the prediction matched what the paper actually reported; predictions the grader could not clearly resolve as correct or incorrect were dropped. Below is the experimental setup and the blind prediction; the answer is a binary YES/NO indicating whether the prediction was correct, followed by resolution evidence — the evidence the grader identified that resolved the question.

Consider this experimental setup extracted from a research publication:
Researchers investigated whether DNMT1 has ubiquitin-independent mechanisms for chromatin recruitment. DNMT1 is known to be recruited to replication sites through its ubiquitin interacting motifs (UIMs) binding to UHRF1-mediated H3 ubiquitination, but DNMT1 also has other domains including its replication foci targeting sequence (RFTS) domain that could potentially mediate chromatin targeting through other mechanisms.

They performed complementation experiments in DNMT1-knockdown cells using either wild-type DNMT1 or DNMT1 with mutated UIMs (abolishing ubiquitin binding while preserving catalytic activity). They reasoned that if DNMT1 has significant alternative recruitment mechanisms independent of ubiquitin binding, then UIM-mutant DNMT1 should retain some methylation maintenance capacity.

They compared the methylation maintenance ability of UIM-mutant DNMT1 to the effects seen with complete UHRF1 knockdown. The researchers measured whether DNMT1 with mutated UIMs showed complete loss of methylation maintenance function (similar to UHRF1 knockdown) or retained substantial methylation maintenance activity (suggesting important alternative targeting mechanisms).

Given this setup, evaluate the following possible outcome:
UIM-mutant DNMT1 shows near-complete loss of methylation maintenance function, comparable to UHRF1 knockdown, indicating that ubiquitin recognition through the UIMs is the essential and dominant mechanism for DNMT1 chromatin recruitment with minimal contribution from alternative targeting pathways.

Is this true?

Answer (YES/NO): NO